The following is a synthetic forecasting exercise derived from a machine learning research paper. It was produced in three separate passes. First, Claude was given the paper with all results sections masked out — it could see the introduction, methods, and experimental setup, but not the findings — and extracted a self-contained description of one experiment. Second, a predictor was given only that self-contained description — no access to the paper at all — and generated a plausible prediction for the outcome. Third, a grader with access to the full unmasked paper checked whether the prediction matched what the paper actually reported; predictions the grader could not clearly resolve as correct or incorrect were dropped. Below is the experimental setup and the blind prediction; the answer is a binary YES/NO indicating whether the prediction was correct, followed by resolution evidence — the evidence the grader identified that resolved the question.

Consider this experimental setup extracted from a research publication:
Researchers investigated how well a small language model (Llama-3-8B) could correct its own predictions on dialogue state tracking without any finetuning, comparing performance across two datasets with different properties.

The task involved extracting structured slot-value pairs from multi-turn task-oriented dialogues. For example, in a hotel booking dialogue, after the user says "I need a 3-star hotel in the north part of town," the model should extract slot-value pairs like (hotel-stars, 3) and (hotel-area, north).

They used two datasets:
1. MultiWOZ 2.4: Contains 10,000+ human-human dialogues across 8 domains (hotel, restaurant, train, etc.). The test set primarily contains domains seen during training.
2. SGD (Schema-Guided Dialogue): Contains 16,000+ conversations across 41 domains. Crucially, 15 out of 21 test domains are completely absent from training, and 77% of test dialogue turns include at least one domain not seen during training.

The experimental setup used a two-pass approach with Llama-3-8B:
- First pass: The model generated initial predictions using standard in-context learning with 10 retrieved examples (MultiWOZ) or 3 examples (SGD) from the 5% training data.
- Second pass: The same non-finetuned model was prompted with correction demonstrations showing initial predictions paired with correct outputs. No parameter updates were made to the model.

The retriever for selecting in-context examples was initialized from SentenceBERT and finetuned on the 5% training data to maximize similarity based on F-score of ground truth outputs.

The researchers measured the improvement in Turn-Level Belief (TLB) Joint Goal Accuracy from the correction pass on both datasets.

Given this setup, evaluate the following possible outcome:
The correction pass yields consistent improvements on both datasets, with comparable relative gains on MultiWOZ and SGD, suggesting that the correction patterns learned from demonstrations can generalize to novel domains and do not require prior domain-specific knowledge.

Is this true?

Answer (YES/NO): NO